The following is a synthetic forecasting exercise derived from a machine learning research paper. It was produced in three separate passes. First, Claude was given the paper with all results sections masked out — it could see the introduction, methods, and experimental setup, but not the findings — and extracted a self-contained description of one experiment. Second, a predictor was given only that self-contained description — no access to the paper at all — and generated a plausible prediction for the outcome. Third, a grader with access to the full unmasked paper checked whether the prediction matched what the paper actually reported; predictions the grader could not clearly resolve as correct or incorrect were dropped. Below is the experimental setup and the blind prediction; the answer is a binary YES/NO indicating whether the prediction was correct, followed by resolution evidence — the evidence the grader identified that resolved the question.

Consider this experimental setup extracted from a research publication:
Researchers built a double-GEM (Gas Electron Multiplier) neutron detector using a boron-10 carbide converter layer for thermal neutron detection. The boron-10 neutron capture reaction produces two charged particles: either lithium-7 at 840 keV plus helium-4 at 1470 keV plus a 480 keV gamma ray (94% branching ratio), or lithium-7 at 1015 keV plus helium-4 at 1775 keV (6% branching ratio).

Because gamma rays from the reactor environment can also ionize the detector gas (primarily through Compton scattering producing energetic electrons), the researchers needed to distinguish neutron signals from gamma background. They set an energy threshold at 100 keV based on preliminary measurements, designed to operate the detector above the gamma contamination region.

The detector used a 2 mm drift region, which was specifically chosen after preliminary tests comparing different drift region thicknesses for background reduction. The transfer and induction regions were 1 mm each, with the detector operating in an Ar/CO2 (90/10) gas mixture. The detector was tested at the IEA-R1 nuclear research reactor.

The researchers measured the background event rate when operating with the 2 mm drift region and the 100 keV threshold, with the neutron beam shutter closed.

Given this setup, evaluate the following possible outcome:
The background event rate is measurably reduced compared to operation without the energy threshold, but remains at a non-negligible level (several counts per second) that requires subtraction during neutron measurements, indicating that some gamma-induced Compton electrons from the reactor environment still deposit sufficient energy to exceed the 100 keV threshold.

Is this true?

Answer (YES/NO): NO